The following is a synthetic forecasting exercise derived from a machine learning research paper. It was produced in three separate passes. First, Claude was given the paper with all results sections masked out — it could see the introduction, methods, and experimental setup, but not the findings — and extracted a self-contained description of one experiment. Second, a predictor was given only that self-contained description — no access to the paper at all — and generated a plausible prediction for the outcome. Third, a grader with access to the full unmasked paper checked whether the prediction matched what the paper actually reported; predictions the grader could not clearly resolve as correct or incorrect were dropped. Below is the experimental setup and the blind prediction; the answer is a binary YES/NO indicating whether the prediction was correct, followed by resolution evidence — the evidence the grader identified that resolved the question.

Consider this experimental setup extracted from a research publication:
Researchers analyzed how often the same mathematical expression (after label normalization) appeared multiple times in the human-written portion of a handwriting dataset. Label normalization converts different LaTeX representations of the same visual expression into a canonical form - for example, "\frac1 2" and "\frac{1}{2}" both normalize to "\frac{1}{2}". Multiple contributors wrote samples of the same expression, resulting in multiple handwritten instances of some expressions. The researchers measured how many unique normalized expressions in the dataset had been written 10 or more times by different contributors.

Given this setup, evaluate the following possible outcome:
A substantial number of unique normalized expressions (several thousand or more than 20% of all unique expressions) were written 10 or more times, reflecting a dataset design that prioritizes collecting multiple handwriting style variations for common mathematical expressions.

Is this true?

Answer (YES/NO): YES